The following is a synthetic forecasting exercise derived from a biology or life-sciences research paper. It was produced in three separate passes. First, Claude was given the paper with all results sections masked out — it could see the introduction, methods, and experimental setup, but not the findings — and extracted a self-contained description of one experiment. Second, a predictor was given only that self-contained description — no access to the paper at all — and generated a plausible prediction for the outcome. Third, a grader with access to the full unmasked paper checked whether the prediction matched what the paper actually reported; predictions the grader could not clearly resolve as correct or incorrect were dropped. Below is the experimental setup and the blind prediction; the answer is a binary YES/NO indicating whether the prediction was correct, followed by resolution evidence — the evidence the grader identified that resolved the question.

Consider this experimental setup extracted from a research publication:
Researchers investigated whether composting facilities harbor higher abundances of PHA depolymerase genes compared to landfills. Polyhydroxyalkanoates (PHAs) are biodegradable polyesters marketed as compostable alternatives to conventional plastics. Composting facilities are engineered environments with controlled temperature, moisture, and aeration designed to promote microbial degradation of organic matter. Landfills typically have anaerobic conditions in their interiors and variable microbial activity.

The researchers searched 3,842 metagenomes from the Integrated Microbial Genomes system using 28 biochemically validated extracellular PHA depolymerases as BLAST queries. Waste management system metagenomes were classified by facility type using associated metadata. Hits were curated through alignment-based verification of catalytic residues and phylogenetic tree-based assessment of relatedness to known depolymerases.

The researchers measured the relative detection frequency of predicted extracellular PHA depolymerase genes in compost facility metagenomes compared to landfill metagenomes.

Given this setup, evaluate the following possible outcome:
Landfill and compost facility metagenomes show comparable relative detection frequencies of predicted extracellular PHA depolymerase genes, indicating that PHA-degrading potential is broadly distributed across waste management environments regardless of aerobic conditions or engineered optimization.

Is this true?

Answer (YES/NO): NO